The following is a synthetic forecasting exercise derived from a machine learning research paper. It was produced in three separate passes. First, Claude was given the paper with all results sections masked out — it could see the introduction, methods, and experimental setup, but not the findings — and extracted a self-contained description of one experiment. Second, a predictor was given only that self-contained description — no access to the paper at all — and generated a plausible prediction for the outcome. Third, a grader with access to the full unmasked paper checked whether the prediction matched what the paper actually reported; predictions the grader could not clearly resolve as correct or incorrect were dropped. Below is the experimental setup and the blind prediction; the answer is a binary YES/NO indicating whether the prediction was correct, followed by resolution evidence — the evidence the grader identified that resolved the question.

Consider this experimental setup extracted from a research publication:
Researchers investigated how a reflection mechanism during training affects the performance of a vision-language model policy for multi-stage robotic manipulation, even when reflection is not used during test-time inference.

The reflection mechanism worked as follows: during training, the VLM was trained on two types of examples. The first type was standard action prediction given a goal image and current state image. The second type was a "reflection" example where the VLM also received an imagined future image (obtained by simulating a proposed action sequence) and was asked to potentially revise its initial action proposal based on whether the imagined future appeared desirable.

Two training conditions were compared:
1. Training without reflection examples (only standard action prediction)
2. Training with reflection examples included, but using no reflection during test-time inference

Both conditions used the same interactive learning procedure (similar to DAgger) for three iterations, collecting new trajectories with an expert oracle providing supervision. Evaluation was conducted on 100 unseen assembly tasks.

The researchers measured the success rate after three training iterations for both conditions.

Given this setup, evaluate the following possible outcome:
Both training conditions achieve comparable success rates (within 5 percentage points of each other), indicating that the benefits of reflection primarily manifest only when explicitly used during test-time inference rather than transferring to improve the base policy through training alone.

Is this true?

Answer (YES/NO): NO